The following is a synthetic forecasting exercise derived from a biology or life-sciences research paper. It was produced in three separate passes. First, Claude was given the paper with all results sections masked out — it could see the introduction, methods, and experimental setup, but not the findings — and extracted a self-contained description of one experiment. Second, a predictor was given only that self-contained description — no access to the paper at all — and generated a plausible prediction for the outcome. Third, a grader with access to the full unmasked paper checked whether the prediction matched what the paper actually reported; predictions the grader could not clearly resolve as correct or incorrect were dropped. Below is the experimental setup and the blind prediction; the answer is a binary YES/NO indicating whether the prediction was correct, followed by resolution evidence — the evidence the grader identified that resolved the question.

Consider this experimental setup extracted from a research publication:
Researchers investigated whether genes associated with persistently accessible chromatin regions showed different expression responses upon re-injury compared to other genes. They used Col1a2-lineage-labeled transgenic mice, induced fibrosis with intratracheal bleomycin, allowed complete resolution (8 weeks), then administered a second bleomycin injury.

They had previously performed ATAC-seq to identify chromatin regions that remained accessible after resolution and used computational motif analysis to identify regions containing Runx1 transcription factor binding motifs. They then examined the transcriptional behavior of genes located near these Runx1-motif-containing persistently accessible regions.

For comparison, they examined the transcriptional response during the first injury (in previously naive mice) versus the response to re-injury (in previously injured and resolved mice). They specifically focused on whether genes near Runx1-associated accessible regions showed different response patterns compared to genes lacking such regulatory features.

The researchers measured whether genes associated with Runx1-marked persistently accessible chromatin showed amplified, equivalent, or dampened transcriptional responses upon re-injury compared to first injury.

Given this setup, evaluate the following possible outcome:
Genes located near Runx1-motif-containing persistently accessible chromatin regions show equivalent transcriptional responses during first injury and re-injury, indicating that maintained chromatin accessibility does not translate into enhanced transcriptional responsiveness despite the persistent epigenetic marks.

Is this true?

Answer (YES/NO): NO